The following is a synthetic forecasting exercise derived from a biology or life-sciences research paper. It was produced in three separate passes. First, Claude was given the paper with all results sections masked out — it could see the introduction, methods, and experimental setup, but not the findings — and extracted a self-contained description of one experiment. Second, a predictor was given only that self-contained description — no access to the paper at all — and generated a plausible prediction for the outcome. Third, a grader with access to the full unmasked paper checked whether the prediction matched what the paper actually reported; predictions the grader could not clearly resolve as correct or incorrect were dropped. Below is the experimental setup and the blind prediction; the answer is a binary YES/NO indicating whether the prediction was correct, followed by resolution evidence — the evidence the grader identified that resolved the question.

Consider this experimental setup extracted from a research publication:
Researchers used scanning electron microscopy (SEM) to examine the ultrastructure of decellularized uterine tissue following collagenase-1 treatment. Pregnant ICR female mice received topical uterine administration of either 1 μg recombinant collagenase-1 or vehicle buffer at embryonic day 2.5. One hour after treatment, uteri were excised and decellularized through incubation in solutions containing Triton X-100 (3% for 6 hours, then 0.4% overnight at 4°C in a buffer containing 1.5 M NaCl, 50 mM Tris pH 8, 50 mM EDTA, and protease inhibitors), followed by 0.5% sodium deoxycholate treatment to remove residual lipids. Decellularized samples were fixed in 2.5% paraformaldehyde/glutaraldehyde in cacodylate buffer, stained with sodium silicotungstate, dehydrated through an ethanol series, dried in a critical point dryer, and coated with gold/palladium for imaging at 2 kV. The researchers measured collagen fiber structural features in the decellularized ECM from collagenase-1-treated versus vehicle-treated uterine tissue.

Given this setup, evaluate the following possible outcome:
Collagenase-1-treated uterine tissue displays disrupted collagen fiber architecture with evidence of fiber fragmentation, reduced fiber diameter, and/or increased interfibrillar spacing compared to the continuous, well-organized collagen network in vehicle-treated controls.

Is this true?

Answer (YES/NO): NO